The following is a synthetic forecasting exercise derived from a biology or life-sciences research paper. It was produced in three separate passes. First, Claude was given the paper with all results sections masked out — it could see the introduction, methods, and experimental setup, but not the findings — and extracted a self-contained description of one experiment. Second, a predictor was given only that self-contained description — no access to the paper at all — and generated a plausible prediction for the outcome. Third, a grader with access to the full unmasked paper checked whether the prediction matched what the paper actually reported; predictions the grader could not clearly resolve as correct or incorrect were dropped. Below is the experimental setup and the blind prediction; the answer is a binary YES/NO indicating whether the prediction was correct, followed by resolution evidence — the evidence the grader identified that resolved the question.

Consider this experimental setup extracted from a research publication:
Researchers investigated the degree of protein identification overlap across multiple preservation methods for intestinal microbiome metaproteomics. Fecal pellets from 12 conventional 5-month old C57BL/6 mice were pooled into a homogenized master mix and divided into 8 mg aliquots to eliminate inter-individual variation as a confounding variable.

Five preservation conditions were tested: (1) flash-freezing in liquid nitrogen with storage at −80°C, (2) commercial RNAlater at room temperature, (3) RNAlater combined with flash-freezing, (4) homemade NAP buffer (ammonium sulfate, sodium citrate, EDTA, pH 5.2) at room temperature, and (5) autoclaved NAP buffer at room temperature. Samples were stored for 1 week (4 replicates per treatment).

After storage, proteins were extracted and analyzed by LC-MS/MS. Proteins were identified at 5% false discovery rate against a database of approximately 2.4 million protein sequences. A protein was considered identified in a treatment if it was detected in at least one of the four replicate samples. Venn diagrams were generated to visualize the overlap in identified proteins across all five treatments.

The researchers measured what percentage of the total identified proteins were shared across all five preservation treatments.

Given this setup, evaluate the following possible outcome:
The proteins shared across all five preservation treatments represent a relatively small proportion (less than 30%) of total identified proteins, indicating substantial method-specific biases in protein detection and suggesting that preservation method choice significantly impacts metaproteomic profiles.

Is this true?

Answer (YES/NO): NO